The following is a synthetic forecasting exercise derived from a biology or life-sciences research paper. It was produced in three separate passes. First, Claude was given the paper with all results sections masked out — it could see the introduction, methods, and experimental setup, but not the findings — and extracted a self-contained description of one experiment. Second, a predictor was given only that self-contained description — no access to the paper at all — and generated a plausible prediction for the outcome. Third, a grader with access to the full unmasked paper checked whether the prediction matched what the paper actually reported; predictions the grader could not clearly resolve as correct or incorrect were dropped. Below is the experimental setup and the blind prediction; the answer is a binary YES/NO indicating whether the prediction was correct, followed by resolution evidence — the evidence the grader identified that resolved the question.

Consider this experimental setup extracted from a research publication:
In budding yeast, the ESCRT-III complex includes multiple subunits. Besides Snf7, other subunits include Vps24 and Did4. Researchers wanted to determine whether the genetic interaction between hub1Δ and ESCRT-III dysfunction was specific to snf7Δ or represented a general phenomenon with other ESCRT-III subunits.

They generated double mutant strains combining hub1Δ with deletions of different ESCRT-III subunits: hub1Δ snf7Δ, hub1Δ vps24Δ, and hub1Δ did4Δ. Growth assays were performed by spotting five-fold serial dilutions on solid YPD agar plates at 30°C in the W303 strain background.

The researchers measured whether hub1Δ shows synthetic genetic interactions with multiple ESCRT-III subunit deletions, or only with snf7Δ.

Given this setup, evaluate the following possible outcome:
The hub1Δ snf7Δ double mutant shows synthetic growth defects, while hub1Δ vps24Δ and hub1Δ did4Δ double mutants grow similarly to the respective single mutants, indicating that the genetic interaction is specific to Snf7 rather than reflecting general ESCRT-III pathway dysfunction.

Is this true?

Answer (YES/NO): NO